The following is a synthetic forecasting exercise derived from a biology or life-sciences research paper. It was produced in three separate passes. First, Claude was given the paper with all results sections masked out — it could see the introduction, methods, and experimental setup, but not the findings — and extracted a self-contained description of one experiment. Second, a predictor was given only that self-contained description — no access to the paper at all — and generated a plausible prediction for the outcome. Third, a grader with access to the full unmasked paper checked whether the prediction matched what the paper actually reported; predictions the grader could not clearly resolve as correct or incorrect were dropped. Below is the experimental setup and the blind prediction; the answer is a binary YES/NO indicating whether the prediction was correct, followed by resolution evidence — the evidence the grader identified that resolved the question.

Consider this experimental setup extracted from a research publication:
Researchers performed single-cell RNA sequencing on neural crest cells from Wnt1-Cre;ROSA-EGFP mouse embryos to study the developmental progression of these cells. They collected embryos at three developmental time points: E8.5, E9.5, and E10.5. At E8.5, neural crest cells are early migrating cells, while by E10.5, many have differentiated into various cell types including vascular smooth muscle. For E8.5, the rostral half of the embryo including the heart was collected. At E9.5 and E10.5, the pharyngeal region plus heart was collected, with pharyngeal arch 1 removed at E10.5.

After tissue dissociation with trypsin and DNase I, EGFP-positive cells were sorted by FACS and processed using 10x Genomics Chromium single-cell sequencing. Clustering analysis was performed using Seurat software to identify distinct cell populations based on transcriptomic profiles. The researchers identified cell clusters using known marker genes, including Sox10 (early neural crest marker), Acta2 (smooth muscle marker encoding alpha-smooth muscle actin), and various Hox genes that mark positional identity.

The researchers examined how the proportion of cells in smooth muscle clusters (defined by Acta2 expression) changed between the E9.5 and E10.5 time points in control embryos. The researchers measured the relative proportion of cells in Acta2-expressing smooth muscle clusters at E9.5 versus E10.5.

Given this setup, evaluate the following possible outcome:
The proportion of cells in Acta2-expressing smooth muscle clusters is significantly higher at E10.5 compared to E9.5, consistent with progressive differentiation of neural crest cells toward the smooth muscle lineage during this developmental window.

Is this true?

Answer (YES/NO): YES